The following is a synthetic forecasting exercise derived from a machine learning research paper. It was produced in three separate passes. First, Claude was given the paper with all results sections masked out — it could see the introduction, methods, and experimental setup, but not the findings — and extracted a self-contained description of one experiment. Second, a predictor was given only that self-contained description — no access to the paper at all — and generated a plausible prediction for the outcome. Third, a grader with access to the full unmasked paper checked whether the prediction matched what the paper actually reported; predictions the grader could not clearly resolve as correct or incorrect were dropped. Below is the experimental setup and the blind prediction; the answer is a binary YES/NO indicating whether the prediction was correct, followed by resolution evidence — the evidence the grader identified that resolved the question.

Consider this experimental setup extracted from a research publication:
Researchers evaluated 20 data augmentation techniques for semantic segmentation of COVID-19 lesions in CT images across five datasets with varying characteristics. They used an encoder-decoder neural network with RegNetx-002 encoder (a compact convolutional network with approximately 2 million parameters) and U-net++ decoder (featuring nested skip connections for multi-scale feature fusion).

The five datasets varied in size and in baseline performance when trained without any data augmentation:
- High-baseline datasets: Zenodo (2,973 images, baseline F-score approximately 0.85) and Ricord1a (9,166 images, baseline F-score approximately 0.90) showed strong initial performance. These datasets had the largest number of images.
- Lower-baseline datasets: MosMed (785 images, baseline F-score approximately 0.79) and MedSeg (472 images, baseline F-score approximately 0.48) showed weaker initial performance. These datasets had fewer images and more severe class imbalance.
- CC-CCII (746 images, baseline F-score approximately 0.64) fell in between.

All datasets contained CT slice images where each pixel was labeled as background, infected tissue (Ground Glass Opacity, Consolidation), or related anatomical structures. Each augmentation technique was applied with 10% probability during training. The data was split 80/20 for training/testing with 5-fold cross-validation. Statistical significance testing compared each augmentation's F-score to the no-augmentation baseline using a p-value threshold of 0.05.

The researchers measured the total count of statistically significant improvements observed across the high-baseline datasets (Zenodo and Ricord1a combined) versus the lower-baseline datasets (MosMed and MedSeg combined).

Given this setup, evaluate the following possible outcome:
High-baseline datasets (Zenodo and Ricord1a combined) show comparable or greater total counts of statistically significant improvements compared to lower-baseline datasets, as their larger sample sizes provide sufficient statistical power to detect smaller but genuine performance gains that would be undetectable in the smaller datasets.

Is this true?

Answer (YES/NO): NO